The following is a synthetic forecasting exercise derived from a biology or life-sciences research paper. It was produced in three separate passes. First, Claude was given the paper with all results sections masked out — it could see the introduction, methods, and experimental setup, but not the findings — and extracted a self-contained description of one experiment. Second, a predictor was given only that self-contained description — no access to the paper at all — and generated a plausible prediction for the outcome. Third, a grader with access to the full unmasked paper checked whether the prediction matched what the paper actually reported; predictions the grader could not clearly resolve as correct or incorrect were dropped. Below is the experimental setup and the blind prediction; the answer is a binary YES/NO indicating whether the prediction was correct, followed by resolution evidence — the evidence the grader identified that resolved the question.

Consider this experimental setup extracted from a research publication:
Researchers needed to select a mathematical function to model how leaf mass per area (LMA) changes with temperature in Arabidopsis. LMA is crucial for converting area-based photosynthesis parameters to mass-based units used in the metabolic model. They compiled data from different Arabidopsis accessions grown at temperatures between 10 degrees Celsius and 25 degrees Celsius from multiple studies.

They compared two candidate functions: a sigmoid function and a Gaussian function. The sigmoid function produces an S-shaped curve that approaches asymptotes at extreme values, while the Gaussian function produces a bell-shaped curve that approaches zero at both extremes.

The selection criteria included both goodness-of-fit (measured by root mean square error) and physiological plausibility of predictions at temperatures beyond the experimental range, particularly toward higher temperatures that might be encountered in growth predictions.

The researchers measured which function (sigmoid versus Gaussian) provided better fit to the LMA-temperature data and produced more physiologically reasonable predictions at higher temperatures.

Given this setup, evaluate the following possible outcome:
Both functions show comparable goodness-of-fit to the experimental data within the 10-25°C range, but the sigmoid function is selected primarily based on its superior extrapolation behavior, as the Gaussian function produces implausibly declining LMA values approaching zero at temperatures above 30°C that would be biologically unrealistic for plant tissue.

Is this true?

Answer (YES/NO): NO